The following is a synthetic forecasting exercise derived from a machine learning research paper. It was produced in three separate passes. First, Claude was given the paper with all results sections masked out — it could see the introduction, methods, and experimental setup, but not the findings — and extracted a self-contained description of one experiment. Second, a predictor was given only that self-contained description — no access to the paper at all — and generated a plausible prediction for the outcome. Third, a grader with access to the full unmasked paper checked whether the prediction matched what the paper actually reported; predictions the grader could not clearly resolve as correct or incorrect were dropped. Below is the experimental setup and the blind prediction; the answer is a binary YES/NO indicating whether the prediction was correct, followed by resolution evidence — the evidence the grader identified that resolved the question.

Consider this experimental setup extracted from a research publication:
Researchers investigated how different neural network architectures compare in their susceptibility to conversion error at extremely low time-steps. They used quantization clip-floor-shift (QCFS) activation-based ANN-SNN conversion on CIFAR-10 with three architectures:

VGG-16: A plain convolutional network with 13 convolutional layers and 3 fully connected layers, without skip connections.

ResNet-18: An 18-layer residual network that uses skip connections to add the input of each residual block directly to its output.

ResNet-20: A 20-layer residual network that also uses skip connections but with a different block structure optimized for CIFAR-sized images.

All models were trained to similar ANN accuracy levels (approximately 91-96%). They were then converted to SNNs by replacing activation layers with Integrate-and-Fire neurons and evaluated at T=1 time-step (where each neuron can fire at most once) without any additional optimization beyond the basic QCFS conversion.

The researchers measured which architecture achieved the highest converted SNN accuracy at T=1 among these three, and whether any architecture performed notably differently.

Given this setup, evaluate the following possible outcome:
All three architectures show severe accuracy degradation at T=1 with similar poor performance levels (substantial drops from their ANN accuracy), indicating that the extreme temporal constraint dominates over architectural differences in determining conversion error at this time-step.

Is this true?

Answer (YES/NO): NO